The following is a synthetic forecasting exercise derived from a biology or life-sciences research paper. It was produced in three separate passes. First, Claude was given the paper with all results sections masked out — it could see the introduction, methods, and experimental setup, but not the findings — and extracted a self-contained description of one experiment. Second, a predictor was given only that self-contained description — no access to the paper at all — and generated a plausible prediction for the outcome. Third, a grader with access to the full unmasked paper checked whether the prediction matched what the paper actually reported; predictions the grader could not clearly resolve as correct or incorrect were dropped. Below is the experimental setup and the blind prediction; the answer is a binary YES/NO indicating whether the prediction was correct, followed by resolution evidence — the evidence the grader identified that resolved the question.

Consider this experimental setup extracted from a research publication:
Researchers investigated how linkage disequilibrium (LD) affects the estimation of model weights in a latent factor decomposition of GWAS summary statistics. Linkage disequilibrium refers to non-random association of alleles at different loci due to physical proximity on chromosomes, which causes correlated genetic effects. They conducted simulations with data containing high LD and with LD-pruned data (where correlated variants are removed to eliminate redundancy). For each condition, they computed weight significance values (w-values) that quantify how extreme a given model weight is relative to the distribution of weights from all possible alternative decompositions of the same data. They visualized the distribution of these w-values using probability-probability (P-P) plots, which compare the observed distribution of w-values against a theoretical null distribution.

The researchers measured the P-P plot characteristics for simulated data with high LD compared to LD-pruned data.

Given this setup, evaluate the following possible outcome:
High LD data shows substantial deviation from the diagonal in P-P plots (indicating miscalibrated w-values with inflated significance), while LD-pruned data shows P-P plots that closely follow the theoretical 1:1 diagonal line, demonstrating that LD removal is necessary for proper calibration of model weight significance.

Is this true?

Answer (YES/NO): NO